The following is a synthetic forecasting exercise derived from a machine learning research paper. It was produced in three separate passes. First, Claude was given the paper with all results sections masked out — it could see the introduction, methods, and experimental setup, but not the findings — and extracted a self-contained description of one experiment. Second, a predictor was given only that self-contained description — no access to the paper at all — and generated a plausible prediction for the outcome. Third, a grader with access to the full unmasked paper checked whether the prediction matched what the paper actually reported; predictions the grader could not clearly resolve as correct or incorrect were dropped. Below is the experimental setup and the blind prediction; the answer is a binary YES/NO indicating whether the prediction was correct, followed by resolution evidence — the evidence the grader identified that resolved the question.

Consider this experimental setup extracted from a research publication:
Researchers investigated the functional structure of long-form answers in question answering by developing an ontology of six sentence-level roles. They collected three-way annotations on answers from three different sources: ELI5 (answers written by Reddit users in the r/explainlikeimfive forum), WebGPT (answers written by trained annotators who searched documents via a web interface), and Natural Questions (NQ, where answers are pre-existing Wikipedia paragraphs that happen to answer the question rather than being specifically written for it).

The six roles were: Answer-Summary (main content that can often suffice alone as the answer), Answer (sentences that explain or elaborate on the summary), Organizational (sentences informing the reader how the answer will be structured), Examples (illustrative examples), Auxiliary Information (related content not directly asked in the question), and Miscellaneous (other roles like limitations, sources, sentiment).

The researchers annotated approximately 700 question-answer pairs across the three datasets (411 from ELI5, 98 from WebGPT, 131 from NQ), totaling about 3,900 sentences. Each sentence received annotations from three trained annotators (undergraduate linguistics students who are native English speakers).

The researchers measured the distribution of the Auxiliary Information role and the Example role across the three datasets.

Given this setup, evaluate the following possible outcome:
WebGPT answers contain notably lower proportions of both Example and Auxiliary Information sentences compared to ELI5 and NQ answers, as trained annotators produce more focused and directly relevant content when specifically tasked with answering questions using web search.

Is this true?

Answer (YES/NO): NO